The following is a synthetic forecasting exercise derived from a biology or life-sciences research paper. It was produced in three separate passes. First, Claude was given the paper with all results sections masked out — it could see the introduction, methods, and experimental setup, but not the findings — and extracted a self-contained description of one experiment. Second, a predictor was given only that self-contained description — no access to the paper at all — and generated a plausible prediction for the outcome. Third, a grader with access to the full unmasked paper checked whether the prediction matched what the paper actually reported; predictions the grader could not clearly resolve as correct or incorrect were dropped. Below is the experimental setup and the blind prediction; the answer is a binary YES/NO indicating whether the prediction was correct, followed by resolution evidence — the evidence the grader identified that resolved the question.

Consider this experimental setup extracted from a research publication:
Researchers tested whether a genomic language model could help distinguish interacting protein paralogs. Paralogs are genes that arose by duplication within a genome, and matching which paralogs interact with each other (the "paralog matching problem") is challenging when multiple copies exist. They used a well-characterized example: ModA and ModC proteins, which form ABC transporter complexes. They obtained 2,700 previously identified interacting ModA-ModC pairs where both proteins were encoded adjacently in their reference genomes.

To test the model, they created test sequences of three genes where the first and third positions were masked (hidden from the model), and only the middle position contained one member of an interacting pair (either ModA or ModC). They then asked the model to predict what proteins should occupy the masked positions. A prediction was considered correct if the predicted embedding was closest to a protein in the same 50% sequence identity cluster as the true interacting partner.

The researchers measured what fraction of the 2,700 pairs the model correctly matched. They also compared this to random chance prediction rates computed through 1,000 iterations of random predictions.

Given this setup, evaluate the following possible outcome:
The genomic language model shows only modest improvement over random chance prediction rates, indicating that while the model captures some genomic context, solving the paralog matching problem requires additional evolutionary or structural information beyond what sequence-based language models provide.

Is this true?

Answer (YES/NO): NO